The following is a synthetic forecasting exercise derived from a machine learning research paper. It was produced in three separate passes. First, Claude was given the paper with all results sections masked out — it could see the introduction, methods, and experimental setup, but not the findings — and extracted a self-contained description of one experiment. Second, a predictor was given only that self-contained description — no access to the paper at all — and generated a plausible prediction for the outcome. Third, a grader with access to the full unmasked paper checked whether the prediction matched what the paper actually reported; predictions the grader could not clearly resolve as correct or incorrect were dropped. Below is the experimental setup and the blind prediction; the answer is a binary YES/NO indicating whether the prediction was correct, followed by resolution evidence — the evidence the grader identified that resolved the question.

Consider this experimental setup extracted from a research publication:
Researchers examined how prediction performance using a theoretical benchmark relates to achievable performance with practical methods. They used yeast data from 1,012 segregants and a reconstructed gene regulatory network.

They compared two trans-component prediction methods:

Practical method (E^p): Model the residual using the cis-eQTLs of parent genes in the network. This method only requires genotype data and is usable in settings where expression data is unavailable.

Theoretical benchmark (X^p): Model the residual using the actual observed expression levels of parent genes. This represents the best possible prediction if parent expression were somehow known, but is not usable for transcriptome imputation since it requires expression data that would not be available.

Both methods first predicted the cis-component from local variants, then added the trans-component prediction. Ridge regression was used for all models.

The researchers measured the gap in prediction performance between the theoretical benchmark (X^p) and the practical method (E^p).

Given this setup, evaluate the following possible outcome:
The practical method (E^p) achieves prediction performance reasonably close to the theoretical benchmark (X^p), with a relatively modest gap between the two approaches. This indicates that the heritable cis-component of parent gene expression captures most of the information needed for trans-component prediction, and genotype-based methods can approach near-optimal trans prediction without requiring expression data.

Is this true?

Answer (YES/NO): NO